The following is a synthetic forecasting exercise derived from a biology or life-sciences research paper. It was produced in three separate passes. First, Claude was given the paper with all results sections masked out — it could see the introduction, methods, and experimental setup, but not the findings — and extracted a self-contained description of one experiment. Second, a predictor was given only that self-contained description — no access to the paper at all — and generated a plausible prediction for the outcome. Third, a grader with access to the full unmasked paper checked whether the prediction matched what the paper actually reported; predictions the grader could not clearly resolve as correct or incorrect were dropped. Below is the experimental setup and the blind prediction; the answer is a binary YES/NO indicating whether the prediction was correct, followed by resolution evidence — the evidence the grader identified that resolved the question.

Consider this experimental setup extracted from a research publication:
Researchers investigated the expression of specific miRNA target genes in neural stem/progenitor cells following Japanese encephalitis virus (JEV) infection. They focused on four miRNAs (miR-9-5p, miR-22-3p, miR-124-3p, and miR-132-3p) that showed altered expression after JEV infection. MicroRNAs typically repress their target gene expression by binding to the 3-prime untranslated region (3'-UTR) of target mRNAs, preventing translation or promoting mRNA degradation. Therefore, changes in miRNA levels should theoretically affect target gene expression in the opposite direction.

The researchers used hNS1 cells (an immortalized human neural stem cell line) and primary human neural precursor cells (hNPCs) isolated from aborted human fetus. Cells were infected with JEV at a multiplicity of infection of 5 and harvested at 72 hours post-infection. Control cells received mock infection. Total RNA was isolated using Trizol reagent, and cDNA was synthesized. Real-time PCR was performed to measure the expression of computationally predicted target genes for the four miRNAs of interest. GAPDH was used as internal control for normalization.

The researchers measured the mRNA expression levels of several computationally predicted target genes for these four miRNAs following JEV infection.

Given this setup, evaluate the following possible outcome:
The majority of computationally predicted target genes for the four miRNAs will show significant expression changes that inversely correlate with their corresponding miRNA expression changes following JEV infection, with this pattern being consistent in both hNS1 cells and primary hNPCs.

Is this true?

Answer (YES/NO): YES